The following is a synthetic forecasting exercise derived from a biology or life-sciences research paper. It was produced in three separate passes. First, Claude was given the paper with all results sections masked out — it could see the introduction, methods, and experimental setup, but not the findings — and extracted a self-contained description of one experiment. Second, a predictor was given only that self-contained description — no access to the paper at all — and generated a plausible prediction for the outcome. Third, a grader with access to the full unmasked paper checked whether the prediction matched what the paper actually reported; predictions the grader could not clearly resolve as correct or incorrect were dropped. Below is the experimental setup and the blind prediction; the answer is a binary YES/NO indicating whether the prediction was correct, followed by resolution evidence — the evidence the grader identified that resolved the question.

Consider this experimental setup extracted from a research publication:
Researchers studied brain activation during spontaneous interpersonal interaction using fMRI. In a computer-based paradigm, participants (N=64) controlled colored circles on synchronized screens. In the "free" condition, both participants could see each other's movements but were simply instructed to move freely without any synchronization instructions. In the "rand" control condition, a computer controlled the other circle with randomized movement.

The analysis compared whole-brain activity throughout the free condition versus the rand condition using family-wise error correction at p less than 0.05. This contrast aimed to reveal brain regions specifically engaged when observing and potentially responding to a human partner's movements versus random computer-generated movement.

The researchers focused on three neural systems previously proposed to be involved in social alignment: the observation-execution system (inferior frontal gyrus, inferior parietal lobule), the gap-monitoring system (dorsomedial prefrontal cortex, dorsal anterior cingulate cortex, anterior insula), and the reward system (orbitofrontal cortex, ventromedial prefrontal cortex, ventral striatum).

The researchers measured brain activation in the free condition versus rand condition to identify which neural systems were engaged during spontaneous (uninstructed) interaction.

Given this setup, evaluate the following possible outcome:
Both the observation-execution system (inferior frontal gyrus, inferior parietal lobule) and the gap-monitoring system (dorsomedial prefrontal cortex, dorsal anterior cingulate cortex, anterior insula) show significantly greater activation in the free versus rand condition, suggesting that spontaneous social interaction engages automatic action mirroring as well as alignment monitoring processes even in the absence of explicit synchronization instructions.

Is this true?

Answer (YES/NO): NO